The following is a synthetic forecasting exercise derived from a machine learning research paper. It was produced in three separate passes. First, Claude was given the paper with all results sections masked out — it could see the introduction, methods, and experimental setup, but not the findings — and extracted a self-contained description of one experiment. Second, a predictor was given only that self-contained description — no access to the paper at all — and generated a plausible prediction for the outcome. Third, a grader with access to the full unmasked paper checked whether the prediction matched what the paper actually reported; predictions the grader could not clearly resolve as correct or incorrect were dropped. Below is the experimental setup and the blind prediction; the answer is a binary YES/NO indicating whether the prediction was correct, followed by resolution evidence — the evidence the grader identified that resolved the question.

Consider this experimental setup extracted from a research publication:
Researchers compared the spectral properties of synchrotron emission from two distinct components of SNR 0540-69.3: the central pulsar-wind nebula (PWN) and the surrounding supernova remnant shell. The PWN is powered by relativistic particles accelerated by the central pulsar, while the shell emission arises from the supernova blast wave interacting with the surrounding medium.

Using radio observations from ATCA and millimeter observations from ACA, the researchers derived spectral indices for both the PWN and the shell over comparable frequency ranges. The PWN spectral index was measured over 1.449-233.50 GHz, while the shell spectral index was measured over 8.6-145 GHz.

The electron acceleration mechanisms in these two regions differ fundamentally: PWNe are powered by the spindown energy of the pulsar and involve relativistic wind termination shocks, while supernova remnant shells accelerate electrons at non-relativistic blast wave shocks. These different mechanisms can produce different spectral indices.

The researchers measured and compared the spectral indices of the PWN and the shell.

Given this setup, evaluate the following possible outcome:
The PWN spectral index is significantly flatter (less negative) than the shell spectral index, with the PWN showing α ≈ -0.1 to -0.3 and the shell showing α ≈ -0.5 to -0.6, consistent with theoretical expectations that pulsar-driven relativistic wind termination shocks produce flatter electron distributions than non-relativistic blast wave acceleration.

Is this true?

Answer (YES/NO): YES